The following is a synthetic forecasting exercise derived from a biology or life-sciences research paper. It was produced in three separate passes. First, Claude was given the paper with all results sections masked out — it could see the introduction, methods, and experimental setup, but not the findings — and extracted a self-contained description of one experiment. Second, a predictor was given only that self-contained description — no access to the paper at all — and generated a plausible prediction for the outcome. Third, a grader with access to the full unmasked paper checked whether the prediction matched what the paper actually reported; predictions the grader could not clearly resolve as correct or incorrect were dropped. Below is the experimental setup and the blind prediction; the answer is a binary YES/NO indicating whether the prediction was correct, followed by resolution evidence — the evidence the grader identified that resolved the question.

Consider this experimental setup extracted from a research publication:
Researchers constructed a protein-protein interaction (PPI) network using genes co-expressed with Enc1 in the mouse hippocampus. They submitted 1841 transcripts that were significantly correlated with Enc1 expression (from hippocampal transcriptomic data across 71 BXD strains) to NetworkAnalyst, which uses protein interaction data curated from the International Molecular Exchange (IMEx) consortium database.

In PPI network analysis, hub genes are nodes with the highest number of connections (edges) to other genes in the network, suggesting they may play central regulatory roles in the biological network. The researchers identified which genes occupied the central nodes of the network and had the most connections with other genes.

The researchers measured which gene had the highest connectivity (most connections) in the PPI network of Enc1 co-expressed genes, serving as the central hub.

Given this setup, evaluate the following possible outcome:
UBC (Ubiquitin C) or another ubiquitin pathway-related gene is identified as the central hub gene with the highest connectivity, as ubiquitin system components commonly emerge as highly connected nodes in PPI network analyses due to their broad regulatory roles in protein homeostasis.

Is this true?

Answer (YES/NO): YES